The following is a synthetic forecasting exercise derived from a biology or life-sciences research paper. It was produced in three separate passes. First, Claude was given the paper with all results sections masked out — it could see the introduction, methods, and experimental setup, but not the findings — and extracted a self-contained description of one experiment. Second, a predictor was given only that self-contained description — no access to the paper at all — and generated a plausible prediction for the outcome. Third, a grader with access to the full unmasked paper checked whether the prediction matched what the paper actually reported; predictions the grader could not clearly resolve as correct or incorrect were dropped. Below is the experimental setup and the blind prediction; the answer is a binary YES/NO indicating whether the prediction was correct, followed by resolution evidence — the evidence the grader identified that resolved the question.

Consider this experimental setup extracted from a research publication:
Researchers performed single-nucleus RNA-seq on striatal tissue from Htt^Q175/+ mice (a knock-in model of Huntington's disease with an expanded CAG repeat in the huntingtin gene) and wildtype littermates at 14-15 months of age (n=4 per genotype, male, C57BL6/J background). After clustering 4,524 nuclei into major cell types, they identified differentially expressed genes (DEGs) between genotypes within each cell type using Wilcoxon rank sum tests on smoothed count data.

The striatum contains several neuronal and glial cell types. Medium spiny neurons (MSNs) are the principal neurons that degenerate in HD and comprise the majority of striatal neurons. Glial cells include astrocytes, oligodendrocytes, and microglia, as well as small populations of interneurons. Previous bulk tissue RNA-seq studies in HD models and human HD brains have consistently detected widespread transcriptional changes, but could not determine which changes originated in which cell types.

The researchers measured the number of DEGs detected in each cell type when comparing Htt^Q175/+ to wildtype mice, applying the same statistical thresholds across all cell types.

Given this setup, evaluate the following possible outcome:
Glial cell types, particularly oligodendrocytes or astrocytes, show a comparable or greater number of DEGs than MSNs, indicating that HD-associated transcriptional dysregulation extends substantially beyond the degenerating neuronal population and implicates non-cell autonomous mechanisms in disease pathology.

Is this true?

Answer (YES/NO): NO